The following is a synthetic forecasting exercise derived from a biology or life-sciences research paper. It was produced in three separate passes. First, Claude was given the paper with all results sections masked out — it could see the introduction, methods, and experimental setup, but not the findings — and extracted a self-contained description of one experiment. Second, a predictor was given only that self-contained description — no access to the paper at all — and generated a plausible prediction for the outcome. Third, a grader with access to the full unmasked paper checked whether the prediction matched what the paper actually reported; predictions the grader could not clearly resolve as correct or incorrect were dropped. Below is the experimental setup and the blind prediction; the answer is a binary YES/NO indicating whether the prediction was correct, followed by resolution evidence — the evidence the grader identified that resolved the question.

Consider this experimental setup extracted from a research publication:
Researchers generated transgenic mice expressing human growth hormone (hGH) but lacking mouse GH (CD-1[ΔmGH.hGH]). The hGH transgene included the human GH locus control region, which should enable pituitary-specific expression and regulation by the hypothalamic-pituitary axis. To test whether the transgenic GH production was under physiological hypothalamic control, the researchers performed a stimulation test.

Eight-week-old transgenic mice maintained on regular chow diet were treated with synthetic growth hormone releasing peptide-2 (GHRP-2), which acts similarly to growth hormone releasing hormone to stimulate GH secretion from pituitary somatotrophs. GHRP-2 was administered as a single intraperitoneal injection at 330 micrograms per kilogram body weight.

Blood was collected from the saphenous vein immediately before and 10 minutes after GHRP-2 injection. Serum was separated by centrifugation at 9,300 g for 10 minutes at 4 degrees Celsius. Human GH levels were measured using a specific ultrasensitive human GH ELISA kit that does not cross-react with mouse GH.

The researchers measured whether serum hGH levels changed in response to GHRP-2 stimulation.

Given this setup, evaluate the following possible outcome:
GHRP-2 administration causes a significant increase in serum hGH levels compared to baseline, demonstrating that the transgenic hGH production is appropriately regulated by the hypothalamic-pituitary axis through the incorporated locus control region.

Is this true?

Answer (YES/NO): YES